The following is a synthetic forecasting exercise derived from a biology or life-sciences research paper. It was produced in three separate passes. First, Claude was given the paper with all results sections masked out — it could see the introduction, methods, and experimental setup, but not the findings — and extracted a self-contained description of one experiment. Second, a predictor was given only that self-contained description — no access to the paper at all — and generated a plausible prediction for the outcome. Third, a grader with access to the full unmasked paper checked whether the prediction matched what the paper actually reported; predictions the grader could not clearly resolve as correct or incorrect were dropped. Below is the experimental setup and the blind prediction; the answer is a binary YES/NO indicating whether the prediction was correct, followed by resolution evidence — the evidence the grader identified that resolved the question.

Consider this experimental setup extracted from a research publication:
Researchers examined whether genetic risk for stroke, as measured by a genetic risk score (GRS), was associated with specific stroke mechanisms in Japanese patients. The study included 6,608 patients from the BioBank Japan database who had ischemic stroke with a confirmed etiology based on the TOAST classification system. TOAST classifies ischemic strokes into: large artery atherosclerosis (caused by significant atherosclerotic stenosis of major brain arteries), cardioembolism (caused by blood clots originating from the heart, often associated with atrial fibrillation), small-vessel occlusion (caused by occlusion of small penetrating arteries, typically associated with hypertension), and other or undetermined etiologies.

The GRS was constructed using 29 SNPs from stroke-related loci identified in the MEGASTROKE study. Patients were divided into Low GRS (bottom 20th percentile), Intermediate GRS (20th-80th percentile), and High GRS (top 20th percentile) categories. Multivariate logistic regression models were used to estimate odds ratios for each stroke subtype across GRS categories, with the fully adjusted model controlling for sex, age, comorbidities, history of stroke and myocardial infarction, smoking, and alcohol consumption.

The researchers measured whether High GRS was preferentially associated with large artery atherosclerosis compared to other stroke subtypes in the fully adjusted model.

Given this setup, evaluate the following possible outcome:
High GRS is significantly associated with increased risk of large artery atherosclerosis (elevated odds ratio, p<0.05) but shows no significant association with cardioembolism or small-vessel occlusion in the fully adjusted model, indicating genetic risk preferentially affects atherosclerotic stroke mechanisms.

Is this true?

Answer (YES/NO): NO